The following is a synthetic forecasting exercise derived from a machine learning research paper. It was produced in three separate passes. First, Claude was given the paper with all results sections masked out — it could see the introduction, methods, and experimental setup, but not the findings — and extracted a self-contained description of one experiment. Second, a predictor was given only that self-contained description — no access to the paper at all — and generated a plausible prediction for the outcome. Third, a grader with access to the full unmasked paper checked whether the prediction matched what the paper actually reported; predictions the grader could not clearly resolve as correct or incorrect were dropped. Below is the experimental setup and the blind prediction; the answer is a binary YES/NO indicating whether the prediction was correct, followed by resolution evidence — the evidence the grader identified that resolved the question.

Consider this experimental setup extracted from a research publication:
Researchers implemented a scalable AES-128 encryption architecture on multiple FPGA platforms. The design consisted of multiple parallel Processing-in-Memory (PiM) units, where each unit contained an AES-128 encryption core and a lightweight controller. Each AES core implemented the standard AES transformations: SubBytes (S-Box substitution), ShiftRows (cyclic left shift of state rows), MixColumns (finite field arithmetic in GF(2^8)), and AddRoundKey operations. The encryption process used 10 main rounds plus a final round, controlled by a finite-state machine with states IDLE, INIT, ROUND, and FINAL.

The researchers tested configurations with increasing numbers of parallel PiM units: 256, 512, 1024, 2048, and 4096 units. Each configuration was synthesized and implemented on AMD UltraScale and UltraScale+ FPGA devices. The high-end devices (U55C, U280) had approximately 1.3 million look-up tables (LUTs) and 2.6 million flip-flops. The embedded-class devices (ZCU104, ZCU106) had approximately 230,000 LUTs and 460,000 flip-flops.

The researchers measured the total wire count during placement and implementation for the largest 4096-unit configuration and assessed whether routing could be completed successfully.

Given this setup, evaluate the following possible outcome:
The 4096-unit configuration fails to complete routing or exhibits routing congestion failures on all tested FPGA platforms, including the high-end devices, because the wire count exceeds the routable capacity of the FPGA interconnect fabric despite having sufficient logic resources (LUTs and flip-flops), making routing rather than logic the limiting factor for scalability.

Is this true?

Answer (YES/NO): NO